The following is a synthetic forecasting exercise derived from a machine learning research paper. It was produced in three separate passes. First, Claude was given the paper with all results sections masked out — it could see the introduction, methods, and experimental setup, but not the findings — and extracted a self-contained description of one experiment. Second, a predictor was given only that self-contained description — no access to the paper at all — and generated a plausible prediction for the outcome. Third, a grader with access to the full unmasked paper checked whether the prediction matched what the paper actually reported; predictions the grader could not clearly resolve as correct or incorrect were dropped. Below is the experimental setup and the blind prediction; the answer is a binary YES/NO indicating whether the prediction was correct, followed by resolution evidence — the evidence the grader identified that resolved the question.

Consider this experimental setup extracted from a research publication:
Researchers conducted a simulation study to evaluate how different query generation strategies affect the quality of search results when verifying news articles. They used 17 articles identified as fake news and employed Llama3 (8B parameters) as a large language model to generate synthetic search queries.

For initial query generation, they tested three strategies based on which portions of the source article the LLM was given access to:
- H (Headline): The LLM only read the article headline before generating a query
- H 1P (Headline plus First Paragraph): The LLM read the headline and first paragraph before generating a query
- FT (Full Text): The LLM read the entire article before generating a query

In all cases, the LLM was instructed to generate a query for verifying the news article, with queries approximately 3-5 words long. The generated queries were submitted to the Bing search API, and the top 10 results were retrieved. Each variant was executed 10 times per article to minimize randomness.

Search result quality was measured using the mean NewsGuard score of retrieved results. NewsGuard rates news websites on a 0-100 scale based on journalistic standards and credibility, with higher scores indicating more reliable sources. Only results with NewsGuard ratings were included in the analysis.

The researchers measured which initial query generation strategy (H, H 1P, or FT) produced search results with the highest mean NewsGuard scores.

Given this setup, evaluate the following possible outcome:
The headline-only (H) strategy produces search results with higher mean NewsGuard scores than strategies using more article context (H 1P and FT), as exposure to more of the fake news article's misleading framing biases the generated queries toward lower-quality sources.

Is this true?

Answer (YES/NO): NO